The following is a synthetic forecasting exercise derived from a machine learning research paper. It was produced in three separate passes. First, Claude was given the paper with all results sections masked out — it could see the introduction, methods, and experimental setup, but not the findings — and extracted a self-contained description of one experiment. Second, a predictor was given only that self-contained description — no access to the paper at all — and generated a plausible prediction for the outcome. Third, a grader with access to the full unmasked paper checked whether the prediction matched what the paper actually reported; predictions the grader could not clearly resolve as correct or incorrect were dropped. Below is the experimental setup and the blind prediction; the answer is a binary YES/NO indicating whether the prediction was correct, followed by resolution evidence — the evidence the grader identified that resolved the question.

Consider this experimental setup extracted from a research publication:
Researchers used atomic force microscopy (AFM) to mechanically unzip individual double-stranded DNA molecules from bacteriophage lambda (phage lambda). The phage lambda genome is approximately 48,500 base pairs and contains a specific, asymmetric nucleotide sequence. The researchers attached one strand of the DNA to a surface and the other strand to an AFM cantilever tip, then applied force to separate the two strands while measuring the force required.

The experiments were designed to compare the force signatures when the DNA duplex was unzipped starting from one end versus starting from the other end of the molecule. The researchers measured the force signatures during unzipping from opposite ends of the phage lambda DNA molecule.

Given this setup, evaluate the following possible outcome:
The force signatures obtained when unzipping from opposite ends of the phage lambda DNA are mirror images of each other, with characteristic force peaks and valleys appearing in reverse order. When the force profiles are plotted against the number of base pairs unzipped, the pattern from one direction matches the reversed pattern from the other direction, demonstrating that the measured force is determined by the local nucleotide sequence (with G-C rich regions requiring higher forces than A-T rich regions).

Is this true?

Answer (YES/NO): NO